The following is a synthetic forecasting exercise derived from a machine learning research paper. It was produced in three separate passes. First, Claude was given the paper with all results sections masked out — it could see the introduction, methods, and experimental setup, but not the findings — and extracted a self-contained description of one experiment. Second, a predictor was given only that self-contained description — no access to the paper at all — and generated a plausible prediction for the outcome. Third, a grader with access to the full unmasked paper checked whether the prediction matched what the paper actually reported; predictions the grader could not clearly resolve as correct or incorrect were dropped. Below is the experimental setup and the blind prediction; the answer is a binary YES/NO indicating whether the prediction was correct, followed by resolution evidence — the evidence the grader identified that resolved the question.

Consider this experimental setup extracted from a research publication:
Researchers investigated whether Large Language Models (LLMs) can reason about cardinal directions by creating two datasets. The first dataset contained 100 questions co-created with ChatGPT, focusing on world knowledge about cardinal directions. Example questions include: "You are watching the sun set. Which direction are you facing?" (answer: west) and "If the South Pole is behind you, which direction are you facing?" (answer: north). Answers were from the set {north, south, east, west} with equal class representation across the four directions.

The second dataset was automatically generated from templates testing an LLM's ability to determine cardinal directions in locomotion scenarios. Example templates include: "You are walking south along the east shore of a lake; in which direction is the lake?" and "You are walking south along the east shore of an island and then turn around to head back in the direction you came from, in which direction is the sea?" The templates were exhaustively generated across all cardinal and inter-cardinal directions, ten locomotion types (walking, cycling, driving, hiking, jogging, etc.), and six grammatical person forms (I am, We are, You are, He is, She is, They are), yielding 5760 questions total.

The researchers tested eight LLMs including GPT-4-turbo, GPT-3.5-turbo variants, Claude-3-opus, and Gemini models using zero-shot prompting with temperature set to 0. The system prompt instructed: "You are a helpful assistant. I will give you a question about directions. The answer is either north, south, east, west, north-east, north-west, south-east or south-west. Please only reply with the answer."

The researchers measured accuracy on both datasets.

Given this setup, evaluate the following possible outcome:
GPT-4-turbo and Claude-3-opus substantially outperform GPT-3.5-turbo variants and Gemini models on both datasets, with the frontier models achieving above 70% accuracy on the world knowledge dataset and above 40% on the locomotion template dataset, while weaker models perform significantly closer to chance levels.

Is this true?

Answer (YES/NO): NO